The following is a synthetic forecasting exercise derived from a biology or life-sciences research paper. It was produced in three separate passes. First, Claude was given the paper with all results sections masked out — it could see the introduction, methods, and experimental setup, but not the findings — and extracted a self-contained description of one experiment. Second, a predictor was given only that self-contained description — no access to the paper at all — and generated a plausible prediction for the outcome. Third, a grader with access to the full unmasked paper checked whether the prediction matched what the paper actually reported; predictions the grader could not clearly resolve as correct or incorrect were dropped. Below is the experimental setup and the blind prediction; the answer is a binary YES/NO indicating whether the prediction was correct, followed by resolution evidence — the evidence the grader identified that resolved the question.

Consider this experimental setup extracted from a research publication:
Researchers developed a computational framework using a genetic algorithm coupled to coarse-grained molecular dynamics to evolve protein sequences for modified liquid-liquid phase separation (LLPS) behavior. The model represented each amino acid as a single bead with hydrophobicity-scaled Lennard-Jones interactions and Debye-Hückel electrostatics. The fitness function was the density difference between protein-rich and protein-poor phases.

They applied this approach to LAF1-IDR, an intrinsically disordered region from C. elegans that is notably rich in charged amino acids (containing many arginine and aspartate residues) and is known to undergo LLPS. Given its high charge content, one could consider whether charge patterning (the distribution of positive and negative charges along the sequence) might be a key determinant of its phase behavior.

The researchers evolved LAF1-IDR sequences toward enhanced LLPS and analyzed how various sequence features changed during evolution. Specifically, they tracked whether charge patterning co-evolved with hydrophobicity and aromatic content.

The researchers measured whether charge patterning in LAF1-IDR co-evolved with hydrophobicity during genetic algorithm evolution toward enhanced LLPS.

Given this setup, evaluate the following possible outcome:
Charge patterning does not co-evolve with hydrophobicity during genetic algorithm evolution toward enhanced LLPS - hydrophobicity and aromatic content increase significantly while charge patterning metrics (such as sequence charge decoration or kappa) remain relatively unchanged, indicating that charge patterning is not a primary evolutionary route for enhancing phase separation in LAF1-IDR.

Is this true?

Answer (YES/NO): YES